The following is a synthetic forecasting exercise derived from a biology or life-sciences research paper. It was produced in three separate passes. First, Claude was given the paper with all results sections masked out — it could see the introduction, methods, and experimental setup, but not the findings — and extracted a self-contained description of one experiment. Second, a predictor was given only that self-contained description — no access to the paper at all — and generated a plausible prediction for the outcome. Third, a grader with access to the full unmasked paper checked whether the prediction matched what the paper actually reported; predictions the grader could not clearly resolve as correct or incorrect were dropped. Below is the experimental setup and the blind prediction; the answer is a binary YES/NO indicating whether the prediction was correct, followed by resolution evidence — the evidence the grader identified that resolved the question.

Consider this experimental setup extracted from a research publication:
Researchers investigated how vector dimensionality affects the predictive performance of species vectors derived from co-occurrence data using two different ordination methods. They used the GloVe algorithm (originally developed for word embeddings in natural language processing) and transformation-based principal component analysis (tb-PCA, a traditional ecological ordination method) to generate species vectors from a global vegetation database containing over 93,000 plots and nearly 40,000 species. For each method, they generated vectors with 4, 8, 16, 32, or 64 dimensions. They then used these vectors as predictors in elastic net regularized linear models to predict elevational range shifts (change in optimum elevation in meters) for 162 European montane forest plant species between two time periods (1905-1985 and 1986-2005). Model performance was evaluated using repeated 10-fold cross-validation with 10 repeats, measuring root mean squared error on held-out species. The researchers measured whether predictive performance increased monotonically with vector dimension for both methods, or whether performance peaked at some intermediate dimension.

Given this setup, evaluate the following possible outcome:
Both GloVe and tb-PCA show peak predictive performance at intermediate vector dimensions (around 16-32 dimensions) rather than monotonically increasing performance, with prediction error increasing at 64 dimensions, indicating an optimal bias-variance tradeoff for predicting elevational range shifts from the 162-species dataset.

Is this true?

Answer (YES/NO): NO